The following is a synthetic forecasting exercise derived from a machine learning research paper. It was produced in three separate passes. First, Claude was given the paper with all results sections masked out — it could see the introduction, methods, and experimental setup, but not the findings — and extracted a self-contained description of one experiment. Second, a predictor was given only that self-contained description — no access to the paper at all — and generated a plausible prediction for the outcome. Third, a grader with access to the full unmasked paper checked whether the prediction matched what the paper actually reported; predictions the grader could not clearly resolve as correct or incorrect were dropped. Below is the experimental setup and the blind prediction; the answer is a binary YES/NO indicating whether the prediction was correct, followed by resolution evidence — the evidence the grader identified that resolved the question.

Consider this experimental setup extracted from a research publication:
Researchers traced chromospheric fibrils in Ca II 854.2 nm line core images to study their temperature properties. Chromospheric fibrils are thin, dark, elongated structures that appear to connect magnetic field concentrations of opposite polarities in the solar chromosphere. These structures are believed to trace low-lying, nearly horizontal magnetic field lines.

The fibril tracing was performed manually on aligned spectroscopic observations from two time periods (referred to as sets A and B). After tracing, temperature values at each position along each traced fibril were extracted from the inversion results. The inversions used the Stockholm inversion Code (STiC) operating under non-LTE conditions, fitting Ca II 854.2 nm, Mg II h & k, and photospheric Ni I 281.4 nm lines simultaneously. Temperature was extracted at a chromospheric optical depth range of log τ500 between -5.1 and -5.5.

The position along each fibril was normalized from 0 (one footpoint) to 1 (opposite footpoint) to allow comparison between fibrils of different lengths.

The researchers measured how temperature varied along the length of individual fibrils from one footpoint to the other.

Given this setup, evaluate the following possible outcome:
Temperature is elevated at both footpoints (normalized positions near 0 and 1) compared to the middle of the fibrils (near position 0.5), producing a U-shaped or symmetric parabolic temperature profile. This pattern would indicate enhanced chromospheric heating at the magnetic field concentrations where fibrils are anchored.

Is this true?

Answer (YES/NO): YES